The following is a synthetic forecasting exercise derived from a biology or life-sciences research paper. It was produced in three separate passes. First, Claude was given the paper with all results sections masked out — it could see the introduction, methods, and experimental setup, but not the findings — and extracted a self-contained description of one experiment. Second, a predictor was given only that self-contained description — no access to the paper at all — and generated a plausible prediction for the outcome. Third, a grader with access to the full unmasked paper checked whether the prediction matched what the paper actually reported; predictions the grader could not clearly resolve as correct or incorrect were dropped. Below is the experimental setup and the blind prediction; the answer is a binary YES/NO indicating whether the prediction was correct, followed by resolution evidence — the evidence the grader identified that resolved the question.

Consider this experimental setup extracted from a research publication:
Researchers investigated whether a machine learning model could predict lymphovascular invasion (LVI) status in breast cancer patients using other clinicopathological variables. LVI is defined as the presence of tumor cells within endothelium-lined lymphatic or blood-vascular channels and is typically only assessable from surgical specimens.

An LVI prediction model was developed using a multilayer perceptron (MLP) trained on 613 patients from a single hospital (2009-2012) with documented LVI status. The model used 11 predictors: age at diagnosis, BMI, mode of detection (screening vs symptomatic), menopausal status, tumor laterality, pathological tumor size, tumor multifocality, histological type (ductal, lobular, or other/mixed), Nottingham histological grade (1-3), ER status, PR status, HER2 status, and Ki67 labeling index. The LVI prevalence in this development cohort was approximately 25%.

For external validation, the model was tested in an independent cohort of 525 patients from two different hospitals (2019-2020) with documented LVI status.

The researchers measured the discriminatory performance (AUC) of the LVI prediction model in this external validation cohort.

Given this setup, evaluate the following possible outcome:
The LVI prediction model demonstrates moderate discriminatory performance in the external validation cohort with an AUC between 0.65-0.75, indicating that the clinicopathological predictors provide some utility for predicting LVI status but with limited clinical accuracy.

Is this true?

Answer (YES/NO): YES